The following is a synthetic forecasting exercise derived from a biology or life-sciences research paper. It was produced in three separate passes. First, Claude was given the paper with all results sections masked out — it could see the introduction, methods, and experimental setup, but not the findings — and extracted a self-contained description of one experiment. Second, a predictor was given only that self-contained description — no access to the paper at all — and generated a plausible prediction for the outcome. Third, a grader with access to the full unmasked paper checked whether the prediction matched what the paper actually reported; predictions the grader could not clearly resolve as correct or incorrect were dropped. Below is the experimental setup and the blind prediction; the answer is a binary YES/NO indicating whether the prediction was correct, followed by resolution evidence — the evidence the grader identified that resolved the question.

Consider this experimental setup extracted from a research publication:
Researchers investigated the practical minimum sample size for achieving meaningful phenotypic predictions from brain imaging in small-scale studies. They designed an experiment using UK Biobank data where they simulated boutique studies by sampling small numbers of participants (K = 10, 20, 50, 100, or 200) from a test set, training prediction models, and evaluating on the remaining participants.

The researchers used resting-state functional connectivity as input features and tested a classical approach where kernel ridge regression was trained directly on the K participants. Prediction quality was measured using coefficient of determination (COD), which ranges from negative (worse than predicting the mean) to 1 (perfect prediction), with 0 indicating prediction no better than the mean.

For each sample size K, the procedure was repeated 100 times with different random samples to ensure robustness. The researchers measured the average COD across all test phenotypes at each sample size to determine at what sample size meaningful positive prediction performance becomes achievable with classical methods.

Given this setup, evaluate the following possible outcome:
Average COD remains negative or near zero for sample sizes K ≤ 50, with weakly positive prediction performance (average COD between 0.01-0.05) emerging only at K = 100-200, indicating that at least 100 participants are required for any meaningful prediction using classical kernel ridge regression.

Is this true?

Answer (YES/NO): YES